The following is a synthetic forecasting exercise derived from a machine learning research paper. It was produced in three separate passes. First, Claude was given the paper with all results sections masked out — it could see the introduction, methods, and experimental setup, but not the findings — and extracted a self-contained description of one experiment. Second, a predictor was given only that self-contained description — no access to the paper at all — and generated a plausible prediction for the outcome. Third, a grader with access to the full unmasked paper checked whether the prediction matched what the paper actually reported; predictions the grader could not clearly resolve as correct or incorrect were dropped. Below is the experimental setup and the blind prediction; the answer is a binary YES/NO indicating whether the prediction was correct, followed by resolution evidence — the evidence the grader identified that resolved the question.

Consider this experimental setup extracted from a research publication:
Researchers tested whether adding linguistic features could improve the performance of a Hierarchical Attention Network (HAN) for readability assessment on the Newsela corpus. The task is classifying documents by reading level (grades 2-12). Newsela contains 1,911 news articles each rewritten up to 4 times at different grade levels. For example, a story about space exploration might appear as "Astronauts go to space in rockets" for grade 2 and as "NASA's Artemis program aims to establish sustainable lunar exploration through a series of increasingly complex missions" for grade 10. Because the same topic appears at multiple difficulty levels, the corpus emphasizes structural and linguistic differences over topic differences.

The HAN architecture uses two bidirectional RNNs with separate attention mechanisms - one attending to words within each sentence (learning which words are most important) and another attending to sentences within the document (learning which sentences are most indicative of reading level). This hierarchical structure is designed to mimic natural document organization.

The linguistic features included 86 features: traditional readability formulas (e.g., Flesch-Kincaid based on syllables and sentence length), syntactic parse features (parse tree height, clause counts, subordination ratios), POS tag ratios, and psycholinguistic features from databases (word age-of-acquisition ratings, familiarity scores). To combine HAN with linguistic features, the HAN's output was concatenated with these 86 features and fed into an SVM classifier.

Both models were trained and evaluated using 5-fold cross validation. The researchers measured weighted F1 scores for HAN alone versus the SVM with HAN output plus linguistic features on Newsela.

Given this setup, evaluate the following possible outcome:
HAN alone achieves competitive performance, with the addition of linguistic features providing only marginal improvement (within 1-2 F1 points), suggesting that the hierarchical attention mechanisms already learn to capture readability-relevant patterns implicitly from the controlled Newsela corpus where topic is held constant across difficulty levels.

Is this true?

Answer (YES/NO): NO